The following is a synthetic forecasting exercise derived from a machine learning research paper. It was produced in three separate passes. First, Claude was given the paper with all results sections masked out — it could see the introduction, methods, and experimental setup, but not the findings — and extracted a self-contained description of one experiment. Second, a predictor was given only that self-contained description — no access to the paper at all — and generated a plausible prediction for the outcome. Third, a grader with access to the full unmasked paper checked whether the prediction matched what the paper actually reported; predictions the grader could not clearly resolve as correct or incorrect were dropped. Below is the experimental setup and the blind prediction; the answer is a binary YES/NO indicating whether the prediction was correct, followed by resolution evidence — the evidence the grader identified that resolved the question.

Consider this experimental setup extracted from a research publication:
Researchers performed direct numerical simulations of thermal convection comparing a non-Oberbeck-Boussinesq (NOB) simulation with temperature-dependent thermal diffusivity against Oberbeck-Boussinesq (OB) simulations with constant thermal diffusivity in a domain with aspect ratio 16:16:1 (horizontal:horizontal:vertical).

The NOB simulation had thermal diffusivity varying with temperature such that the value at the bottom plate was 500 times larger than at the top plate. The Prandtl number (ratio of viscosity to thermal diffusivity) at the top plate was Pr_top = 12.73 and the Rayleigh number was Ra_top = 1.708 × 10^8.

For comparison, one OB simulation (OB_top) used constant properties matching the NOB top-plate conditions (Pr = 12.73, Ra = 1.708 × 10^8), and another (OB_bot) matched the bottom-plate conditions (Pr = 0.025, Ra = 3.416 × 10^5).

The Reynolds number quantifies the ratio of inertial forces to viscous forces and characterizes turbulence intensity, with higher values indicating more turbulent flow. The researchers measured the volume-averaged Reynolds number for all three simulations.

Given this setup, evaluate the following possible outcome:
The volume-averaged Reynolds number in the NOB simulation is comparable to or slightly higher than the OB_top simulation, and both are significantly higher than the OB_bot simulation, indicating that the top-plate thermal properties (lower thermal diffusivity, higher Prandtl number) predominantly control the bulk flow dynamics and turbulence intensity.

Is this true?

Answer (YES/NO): NO